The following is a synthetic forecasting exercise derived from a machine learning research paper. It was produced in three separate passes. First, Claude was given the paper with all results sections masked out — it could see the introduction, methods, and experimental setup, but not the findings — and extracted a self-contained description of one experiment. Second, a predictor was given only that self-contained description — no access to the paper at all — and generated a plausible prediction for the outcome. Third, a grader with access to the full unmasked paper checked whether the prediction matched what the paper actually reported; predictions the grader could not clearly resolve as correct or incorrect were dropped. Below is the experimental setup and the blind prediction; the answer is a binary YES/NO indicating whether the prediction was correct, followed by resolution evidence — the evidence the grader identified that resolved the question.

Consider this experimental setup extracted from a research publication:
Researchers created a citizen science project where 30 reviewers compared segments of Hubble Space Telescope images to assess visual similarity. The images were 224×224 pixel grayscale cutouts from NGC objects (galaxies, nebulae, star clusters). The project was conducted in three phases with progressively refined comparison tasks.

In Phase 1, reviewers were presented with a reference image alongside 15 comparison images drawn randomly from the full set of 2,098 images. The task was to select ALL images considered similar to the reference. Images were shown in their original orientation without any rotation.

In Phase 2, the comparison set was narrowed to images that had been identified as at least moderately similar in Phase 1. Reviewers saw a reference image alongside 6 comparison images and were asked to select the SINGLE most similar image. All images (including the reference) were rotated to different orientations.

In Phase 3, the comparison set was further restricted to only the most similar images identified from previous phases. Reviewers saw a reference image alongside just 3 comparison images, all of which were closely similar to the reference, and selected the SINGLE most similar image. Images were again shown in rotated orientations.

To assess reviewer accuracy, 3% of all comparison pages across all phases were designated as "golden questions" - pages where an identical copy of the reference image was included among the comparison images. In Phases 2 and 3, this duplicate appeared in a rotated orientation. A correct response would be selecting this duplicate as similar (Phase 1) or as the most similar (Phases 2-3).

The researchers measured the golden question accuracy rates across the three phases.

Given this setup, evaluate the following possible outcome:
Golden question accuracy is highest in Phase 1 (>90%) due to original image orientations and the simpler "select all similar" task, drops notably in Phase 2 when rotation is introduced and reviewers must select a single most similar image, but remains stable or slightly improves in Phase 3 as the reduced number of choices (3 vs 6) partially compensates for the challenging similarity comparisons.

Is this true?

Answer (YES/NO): NO